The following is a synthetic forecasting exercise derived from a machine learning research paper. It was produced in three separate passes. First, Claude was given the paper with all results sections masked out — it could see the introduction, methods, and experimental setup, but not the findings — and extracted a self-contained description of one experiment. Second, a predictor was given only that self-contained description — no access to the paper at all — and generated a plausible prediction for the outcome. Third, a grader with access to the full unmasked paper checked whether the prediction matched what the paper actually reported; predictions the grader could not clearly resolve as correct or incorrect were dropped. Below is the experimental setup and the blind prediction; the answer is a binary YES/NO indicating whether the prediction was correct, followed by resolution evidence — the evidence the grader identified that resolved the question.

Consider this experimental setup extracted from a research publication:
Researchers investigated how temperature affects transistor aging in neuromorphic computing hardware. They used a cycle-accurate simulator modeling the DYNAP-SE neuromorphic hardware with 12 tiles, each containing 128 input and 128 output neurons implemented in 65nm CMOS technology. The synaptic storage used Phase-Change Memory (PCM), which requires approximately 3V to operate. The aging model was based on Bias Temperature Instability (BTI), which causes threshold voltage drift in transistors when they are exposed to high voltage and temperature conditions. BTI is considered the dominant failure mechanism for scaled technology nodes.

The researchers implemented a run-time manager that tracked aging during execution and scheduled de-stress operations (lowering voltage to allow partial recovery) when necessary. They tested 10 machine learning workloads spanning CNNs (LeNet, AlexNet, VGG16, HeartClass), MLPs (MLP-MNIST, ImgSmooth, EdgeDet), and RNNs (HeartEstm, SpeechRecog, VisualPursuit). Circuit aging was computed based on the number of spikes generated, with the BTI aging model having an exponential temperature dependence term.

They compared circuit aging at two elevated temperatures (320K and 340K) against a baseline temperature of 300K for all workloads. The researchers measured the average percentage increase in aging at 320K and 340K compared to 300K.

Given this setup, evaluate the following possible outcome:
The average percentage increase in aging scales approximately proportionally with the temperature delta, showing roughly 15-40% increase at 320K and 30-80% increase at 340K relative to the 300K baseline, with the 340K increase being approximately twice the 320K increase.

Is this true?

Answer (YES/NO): NO